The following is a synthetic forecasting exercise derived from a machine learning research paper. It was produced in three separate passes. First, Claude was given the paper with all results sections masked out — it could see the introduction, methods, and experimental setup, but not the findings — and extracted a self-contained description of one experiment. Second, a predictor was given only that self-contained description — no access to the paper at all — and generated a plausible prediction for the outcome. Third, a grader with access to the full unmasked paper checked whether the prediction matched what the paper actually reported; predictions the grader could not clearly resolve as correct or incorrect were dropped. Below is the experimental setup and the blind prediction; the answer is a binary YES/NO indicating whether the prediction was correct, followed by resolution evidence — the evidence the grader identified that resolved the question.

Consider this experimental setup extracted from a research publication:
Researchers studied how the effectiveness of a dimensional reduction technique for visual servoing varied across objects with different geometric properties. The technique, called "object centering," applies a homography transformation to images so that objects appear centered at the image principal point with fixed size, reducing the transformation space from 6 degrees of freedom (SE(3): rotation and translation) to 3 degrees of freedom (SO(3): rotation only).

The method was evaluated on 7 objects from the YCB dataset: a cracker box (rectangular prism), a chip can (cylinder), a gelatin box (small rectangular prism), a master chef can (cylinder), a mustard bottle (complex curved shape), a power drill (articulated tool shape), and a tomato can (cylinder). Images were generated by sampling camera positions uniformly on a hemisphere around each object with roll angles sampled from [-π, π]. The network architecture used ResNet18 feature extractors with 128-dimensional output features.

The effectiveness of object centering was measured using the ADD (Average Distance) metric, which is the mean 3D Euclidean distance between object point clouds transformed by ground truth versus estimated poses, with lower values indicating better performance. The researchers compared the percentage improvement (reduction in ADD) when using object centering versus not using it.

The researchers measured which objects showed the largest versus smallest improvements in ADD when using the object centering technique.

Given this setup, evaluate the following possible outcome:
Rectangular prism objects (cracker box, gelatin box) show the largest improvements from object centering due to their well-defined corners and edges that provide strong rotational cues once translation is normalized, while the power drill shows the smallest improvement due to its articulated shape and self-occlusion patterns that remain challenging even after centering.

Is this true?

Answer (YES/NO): NO